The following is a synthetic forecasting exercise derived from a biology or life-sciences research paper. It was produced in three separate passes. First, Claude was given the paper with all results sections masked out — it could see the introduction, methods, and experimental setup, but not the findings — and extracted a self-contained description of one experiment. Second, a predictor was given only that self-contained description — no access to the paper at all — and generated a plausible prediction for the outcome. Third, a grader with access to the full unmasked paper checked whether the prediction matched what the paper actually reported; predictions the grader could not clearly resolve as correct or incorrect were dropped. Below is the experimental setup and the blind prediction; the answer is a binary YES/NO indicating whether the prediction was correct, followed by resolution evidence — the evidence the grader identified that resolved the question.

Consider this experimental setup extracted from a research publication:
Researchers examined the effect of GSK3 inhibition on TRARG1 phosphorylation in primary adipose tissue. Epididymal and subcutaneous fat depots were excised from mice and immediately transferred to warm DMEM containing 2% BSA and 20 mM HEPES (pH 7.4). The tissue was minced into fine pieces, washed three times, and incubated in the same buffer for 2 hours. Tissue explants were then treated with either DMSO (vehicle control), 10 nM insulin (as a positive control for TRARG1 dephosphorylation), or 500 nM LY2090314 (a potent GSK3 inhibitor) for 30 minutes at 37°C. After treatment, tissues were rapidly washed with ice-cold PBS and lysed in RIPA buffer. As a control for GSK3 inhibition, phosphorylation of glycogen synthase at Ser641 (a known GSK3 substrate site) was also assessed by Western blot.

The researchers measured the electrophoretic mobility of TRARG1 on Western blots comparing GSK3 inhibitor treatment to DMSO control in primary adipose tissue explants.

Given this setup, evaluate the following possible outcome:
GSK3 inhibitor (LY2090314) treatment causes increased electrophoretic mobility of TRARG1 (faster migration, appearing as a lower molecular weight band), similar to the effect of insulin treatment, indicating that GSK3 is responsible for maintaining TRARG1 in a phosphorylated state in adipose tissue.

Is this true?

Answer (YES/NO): YES